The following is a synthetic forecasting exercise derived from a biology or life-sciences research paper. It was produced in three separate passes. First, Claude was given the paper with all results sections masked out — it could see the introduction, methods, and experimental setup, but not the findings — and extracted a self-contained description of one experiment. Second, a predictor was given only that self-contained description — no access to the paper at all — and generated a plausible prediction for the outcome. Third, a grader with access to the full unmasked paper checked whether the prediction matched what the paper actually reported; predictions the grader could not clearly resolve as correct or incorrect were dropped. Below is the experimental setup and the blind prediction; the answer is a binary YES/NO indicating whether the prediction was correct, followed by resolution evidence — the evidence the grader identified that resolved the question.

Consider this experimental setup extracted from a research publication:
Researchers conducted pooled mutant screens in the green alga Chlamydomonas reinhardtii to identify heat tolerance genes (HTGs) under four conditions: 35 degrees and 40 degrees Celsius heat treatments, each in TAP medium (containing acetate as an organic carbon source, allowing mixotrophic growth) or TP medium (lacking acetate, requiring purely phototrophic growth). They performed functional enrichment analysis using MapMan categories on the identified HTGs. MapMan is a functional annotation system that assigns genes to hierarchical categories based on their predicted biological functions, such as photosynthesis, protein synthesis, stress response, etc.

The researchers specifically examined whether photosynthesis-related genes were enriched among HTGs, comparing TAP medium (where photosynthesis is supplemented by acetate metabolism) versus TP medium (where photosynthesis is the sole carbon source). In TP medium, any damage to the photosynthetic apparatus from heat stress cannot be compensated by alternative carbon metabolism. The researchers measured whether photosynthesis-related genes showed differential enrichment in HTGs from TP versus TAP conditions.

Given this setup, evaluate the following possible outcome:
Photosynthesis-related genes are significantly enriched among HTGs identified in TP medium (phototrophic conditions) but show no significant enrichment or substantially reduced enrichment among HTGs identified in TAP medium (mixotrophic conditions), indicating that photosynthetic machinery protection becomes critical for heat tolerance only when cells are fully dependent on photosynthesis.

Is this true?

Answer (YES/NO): NO